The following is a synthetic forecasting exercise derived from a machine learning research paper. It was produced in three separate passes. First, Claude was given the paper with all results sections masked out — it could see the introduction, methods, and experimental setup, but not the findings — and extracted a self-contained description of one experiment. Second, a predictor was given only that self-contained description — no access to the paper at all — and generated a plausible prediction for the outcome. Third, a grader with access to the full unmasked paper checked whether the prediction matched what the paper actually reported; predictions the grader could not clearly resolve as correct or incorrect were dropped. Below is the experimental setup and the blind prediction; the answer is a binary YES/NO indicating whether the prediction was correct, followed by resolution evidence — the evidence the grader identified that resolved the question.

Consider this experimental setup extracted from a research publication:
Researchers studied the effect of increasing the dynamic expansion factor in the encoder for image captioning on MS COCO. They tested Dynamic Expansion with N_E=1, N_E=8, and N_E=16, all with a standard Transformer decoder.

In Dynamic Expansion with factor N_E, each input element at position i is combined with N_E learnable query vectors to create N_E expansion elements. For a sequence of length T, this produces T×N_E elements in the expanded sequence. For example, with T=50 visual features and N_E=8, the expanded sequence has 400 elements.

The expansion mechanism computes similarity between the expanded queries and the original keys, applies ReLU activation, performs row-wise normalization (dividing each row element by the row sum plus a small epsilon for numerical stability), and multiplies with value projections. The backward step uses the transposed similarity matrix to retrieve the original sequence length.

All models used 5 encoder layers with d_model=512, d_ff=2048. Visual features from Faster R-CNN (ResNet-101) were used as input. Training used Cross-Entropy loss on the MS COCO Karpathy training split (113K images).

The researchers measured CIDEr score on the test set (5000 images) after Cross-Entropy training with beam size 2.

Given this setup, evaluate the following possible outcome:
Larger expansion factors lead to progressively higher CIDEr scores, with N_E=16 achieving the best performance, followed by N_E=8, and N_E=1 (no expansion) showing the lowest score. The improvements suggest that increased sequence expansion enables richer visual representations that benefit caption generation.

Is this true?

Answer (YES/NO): NO